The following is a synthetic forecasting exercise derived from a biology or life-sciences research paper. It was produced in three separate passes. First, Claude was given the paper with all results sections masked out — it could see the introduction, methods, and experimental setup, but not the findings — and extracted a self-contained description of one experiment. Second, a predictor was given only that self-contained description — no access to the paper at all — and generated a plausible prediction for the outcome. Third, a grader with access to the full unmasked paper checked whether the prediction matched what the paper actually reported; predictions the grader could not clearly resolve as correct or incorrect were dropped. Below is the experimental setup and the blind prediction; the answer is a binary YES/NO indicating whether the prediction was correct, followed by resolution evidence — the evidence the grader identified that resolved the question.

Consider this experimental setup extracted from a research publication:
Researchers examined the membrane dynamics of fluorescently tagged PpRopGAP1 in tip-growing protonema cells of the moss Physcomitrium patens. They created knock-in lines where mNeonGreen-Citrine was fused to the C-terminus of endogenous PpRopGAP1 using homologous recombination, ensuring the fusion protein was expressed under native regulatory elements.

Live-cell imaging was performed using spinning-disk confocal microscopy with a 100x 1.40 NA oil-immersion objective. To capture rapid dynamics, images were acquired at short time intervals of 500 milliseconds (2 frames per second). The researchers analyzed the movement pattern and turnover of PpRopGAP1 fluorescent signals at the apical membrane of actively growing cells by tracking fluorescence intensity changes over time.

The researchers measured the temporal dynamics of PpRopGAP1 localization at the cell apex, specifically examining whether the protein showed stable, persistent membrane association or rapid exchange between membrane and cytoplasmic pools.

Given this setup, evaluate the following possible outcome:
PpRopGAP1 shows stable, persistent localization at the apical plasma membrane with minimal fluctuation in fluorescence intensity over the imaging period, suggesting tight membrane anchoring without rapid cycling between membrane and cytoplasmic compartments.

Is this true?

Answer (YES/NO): NO